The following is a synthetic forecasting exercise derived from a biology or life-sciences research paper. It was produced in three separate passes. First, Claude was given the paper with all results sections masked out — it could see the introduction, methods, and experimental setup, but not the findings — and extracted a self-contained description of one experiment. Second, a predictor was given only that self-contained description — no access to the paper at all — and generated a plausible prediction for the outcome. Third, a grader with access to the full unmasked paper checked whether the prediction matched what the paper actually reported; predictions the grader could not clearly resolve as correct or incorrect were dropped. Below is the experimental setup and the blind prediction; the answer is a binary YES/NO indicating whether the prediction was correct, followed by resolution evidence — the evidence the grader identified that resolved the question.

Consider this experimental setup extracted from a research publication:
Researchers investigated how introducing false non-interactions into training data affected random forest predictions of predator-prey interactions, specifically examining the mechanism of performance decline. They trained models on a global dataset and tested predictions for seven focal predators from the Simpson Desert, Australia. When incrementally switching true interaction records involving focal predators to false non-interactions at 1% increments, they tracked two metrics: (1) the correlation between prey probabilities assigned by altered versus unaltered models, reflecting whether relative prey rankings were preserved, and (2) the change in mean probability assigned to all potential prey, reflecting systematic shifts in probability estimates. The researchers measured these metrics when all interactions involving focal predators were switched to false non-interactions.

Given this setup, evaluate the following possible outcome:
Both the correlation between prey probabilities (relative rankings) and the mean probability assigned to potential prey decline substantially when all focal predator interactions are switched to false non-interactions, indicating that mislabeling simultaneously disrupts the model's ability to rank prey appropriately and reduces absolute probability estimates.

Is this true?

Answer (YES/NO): YES